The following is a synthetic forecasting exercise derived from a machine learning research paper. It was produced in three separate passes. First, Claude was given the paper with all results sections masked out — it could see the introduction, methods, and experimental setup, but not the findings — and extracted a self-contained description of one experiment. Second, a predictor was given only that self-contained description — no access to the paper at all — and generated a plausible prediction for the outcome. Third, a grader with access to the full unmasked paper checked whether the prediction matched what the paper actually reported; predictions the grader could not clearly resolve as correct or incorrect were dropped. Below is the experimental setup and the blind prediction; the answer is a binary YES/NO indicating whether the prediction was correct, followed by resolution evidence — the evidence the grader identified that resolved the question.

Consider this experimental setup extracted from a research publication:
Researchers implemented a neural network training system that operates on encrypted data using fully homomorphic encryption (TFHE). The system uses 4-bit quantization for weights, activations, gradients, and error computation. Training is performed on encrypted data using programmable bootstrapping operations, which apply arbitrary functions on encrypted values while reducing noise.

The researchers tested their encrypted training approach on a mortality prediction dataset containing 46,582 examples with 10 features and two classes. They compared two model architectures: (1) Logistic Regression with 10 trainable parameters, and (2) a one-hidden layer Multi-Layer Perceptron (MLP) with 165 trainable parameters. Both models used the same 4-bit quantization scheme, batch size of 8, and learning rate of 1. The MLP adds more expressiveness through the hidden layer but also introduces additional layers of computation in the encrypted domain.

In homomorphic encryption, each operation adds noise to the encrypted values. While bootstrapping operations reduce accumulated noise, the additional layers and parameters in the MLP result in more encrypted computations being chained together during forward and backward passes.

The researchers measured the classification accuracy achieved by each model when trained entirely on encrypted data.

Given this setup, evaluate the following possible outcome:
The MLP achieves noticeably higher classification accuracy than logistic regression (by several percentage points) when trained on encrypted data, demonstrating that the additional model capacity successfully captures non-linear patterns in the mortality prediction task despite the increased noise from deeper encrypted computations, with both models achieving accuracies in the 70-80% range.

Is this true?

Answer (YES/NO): NO